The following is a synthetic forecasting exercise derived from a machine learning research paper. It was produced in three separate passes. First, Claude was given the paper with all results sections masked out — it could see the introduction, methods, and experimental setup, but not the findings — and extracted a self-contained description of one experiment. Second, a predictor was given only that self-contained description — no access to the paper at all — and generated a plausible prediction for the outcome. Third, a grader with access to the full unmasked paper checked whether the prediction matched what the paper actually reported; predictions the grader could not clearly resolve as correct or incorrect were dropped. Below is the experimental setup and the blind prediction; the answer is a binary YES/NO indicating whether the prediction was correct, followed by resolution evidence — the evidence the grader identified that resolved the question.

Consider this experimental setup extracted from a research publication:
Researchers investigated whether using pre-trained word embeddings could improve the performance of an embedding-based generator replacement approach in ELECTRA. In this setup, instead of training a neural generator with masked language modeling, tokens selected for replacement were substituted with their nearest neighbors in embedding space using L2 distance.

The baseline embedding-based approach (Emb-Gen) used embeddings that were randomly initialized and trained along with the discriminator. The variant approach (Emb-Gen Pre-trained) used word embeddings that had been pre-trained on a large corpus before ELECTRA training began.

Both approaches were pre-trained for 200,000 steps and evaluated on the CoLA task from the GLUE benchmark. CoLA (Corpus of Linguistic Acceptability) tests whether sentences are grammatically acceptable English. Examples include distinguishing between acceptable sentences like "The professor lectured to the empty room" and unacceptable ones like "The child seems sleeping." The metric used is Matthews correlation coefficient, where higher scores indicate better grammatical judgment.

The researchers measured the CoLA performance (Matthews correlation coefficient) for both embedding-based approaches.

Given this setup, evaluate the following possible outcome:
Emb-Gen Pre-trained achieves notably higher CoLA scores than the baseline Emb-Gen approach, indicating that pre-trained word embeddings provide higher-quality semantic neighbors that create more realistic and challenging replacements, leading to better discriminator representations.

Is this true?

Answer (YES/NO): YES